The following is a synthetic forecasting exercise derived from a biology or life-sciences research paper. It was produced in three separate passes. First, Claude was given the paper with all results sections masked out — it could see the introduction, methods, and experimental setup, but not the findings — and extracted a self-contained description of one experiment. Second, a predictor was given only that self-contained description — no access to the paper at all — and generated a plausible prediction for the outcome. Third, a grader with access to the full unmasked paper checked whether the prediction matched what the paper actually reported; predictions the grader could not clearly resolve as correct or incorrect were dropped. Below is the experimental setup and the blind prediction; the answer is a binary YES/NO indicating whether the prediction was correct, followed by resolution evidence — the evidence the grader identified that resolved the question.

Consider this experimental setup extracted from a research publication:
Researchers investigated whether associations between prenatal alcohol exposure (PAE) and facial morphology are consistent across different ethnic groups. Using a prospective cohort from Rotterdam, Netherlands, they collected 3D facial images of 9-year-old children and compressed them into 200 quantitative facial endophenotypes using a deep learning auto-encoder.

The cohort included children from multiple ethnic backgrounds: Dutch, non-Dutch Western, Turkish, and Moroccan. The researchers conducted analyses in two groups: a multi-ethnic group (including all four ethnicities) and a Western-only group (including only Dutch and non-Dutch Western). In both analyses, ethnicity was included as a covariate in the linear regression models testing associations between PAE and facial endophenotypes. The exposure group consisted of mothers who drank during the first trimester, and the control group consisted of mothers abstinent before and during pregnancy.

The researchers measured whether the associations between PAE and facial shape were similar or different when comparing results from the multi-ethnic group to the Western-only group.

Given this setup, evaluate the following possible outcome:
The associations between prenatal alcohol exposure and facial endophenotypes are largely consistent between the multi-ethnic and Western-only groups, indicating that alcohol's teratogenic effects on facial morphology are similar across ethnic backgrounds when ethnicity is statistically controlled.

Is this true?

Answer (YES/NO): YES